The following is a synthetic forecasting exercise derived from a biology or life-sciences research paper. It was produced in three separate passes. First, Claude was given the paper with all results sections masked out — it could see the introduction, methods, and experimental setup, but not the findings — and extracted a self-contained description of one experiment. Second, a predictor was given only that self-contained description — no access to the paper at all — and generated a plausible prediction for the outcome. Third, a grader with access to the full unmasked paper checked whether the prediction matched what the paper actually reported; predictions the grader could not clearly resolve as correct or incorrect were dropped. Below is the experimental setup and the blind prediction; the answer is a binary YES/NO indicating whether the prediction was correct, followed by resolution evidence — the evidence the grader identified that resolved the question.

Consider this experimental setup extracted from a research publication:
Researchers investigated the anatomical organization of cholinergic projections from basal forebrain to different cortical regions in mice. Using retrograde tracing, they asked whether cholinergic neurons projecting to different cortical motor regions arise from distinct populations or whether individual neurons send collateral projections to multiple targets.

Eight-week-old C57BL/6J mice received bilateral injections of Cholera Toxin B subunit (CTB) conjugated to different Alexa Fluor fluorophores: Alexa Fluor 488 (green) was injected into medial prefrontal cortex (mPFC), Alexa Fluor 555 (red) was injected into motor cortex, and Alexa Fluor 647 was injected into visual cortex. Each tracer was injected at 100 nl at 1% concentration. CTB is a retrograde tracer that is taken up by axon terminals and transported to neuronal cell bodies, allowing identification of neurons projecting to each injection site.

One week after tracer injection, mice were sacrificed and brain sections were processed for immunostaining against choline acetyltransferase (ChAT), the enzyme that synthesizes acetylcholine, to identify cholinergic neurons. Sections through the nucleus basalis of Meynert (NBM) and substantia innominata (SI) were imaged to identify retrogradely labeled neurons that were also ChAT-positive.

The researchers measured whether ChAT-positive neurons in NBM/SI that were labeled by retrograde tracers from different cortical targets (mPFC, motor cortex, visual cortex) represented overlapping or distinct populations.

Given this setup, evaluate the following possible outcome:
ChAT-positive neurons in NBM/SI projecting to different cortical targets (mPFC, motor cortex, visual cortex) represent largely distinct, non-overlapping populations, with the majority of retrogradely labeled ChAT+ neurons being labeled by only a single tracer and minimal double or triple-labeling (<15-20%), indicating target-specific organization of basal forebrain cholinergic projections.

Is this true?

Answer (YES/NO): YES